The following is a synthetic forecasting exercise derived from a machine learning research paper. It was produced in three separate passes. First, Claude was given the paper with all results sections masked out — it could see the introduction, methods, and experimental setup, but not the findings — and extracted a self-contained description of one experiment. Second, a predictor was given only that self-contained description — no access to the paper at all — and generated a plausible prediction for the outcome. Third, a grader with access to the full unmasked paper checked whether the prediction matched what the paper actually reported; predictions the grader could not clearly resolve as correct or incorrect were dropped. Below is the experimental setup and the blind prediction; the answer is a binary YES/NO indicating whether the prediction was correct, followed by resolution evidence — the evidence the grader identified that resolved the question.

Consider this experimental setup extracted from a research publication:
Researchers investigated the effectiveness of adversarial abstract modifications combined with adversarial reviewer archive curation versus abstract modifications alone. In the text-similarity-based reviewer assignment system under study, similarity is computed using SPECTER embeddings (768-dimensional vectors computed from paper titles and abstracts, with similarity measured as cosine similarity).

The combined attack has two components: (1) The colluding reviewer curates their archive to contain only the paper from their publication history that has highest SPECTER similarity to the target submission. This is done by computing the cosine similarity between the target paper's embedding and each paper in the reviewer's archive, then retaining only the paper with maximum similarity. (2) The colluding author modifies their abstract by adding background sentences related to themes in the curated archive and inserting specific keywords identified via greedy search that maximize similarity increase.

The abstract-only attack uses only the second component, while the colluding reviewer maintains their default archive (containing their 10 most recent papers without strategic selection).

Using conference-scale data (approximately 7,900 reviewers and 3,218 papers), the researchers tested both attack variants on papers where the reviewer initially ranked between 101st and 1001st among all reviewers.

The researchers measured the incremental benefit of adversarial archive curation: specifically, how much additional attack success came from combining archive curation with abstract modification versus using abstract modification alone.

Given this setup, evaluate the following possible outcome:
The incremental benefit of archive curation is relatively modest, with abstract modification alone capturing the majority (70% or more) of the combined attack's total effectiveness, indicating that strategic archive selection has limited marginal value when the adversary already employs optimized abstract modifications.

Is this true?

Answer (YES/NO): NO